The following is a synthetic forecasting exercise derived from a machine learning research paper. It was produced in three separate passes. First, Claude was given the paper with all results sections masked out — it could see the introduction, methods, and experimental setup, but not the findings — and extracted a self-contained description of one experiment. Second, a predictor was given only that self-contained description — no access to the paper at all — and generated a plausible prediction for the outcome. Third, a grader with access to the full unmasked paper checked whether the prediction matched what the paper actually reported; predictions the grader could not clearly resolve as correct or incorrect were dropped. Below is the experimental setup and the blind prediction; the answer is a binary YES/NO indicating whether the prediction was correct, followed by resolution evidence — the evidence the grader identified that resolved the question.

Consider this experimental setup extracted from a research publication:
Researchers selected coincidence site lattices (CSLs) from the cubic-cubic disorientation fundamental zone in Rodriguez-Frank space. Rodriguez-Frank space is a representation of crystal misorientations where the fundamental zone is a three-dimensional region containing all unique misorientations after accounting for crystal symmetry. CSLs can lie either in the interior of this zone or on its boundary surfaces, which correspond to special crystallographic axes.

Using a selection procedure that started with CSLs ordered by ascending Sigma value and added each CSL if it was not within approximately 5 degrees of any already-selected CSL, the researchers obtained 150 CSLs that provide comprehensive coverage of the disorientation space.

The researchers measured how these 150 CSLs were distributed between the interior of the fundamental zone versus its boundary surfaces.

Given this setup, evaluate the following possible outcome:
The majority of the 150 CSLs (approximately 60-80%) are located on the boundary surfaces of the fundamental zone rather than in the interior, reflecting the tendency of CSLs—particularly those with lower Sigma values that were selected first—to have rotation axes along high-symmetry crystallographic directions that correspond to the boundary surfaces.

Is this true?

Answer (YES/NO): YES